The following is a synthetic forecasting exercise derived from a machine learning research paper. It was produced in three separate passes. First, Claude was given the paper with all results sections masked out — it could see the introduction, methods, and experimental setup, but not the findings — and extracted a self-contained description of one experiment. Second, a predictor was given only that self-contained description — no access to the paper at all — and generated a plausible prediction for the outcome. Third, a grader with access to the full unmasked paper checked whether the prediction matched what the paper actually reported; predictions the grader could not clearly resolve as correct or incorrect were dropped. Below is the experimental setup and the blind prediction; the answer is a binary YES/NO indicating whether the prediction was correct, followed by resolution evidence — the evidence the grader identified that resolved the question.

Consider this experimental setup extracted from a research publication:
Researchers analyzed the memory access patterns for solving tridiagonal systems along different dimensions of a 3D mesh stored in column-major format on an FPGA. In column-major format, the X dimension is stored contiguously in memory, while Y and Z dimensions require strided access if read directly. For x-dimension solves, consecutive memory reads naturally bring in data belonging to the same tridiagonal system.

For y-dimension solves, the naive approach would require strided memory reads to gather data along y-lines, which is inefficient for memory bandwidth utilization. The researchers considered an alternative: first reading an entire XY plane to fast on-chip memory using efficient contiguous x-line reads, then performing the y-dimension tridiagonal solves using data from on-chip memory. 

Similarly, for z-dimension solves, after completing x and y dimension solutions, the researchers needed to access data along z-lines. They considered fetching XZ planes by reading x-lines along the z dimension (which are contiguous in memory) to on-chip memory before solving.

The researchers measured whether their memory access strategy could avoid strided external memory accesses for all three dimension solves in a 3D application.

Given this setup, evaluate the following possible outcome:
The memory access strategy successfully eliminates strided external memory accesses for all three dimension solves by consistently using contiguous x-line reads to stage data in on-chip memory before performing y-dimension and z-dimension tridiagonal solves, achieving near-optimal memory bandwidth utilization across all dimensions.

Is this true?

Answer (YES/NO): YES